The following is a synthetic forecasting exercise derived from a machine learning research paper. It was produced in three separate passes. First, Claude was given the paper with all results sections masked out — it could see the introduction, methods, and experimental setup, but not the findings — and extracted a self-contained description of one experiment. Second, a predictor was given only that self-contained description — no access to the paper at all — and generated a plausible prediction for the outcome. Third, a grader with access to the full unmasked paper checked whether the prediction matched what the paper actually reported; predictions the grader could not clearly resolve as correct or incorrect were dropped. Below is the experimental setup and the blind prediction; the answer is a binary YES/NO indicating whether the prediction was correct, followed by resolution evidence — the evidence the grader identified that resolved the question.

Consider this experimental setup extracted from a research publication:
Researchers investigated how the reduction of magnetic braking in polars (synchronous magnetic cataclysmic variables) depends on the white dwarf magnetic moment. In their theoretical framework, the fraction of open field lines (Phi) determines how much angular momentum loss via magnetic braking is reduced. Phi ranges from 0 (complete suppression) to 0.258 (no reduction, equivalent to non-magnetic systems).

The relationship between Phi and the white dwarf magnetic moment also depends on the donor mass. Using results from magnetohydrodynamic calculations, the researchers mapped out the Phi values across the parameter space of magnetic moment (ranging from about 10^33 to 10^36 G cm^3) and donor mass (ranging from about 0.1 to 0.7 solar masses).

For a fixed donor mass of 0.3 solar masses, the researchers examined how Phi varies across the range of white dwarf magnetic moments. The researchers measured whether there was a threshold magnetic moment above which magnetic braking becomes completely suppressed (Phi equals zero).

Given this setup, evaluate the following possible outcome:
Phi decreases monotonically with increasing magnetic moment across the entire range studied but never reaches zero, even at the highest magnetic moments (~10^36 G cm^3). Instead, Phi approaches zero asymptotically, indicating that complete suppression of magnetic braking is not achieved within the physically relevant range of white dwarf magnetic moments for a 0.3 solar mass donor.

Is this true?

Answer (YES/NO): NO